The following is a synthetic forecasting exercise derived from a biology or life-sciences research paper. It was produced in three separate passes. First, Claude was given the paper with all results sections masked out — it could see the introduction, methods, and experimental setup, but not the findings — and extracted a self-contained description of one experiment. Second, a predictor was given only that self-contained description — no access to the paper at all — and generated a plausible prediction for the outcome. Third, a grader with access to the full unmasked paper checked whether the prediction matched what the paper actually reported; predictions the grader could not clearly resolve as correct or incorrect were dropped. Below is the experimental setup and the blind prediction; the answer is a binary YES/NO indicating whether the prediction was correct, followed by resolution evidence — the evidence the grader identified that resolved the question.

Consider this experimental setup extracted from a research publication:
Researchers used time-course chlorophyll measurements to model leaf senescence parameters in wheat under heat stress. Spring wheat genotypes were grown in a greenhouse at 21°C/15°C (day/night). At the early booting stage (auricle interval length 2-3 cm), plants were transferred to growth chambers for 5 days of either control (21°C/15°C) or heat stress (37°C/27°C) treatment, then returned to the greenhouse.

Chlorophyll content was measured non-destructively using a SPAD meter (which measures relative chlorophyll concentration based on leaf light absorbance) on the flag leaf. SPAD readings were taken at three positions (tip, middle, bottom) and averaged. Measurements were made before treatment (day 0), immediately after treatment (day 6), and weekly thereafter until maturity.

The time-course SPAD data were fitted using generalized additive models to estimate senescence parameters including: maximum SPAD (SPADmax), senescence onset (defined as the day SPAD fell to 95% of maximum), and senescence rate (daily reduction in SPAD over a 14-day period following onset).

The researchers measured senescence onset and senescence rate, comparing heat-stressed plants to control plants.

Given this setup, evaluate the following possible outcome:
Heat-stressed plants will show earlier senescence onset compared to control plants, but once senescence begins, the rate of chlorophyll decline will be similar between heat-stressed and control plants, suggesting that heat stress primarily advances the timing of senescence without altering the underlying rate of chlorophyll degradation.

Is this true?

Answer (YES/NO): NO